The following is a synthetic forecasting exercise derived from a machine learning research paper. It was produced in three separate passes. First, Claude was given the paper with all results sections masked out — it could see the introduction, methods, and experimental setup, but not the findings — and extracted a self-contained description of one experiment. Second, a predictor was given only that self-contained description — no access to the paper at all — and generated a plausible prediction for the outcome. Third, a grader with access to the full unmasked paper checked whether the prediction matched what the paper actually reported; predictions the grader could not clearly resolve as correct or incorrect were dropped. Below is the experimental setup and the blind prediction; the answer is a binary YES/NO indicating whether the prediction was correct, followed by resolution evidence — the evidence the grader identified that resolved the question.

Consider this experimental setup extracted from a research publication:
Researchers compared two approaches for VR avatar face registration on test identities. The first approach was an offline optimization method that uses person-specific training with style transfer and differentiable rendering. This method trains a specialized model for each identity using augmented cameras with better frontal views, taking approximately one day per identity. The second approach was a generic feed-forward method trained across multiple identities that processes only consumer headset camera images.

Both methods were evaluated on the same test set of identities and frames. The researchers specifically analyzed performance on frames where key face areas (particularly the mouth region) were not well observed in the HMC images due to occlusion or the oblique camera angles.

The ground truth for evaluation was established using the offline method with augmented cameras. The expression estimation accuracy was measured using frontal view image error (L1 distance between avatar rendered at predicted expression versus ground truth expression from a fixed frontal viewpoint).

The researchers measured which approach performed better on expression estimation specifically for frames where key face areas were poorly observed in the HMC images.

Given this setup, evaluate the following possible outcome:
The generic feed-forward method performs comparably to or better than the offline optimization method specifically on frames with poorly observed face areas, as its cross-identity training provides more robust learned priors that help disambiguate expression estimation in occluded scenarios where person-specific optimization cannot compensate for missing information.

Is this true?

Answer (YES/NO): YES